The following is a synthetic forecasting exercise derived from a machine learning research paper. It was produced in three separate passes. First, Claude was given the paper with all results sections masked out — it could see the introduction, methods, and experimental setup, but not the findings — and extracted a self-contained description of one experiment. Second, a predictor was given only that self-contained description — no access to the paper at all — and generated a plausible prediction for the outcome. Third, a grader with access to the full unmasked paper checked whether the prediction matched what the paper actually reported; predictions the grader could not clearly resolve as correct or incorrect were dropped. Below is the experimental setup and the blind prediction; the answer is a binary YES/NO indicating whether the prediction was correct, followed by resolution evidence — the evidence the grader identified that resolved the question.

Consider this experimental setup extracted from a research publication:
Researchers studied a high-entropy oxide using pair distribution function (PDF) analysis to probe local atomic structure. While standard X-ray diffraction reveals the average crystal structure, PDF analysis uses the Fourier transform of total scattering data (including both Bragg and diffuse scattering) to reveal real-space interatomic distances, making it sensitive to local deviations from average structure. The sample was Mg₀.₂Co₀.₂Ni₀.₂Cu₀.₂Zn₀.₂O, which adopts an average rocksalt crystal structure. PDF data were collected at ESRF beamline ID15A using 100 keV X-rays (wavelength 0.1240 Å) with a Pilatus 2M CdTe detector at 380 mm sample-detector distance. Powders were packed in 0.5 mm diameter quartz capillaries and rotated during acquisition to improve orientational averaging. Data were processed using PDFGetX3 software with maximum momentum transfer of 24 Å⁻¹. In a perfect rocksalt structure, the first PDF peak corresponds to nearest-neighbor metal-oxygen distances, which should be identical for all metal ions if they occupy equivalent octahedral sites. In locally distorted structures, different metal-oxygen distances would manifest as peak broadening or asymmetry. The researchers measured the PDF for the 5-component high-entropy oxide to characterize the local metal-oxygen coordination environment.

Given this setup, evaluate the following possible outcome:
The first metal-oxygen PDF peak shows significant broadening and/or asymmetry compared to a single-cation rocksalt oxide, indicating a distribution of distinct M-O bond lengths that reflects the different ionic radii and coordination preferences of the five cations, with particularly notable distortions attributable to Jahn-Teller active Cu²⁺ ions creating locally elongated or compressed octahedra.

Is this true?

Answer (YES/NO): NO